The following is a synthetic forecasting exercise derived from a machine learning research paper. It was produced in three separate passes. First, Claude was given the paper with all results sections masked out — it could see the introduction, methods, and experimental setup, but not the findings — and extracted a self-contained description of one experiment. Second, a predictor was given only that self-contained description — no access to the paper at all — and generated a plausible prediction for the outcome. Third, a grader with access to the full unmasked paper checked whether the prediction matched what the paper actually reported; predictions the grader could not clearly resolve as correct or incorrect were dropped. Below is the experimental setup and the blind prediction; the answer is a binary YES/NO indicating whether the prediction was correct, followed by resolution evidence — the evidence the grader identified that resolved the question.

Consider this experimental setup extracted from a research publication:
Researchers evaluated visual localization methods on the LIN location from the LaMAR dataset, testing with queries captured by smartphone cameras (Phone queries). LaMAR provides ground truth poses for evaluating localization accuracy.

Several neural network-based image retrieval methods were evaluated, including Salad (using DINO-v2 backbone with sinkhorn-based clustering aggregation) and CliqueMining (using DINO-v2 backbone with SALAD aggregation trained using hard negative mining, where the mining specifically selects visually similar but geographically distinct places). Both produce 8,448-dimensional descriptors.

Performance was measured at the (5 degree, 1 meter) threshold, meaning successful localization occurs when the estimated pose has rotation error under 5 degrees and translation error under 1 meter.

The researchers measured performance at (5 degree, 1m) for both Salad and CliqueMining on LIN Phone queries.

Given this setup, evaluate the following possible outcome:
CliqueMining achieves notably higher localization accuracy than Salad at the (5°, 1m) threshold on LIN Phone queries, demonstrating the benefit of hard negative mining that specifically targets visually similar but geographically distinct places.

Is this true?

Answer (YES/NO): NO